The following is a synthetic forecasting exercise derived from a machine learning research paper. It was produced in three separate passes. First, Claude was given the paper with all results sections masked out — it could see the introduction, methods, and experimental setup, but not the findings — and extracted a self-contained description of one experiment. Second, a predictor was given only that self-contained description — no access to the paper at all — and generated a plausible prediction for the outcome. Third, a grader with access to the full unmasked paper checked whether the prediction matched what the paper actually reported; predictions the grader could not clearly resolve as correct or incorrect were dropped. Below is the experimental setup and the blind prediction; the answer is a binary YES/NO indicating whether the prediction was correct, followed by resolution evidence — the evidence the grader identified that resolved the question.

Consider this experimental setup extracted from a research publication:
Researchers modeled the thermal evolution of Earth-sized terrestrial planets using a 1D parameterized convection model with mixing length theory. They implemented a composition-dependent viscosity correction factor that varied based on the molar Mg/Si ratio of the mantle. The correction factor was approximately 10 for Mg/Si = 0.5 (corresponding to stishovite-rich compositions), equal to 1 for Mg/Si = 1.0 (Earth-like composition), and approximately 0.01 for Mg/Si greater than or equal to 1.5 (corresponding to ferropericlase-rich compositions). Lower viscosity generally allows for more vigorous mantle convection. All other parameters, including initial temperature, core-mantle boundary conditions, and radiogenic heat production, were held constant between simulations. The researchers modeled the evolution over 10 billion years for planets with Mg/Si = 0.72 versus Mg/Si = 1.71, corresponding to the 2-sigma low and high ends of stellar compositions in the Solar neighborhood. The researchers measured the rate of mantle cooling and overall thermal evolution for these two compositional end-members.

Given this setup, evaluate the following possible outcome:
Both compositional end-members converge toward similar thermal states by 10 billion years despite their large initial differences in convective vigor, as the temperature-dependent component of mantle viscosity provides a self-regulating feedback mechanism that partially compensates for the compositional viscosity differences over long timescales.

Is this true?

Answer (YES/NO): NO